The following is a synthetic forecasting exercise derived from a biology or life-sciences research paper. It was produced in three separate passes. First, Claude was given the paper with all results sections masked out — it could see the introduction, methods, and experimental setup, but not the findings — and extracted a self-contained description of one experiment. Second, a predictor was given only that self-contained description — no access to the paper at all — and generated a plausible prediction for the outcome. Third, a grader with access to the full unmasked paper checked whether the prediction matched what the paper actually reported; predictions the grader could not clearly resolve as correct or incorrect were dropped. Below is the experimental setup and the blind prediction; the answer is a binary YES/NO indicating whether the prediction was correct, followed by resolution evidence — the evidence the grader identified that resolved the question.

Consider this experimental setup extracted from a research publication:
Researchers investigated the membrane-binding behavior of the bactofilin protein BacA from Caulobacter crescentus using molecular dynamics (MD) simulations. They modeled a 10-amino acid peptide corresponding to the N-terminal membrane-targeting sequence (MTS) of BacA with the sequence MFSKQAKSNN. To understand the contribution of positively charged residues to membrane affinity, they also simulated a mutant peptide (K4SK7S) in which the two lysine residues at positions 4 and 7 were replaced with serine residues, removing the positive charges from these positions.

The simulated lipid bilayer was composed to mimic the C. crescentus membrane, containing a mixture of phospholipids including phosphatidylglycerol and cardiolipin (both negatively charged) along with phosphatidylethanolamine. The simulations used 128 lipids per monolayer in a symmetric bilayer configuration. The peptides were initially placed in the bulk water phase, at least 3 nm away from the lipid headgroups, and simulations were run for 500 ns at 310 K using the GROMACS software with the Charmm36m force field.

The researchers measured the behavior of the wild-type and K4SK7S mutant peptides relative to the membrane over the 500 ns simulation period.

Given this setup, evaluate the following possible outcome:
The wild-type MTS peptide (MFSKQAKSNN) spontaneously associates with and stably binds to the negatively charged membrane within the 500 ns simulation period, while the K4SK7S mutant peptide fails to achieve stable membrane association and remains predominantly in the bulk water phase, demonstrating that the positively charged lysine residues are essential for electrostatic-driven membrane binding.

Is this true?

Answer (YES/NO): NO